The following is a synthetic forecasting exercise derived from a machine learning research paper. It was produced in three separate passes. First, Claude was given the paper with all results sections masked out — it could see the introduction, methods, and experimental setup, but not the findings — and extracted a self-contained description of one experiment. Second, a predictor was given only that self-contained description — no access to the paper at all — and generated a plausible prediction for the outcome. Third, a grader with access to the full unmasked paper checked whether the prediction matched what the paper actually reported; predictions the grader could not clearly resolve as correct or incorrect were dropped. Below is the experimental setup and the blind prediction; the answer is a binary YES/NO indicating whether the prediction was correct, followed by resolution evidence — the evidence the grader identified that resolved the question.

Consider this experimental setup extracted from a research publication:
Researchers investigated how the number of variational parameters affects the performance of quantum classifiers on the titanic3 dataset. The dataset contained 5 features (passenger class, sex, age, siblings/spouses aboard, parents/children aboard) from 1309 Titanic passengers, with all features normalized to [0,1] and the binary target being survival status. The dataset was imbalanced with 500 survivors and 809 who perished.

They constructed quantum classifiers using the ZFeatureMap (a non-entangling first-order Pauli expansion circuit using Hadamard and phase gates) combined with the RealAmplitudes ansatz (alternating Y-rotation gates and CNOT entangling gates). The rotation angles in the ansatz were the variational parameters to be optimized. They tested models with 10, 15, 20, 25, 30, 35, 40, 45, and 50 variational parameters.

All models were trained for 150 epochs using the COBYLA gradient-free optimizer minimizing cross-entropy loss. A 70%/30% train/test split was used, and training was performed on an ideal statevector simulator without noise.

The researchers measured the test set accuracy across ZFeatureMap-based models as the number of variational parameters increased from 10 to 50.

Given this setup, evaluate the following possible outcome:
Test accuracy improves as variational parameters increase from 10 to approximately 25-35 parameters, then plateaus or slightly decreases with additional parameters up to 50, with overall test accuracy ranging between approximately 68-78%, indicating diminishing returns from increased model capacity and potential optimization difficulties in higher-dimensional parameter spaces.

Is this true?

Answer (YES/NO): NO